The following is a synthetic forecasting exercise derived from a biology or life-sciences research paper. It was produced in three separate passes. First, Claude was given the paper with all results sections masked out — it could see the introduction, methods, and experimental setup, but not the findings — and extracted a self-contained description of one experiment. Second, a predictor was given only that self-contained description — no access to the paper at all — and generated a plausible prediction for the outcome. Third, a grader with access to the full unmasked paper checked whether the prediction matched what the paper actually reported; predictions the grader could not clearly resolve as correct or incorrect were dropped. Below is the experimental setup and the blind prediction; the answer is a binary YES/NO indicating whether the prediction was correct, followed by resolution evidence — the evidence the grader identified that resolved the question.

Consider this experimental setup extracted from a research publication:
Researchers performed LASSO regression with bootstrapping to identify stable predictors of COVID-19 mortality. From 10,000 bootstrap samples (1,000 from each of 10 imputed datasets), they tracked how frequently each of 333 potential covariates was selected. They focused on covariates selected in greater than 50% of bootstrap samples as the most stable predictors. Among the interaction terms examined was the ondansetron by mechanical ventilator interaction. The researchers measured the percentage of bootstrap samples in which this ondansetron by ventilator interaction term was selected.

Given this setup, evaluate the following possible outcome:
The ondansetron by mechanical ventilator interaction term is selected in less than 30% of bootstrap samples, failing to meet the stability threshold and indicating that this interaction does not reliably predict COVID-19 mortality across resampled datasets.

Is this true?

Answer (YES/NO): NO